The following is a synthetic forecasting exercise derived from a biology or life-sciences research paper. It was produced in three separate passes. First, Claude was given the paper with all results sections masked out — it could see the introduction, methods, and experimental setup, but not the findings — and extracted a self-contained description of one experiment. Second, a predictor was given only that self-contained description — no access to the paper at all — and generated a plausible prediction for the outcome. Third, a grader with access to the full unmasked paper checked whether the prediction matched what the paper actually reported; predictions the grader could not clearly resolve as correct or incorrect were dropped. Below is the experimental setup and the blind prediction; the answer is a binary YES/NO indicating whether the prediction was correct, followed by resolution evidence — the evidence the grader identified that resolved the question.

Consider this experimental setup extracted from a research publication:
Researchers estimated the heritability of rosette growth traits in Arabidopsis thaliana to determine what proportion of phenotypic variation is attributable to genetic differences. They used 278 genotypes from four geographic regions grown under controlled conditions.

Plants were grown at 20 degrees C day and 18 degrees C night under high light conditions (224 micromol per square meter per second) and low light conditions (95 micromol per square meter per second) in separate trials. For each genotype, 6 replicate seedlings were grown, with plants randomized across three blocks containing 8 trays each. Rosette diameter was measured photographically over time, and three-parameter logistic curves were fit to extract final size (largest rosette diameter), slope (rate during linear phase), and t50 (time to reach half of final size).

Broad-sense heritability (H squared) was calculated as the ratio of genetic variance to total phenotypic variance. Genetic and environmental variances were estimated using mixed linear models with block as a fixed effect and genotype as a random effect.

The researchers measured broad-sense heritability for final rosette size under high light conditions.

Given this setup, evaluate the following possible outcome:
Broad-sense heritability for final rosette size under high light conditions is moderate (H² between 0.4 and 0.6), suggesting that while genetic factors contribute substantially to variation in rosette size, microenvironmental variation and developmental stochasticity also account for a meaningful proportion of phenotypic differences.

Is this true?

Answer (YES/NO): NO